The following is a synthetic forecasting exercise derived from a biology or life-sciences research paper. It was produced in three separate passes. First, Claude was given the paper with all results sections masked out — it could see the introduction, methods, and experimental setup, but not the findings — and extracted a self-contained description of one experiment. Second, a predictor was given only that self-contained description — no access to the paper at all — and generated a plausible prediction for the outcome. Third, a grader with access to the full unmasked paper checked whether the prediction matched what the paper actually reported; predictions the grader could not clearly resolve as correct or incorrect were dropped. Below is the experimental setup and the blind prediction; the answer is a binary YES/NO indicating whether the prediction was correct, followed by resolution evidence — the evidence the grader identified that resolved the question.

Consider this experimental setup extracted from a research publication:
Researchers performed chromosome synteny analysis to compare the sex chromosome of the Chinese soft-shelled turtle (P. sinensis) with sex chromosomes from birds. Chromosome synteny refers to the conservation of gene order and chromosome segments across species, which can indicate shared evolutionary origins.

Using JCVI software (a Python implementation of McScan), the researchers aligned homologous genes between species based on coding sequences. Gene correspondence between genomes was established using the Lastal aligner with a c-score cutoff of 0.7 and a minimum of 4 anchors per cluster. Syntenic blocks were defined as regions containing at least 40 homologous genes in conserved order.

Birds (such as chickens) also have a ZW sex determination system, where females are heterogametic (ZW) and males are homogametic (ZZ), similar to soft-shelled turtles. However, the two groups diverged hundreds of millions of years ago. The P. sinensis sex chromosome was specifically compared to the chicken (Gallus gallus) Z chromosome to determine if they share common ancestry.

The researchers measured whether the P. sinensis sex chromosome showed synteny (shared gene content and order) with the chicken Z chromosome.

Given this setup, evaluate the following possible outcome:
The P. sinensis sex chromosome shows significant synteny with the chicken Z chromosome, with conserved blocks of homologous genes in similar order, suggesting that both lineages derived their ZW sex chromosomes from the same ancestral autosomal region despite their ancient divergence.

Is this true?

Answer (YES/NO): NO